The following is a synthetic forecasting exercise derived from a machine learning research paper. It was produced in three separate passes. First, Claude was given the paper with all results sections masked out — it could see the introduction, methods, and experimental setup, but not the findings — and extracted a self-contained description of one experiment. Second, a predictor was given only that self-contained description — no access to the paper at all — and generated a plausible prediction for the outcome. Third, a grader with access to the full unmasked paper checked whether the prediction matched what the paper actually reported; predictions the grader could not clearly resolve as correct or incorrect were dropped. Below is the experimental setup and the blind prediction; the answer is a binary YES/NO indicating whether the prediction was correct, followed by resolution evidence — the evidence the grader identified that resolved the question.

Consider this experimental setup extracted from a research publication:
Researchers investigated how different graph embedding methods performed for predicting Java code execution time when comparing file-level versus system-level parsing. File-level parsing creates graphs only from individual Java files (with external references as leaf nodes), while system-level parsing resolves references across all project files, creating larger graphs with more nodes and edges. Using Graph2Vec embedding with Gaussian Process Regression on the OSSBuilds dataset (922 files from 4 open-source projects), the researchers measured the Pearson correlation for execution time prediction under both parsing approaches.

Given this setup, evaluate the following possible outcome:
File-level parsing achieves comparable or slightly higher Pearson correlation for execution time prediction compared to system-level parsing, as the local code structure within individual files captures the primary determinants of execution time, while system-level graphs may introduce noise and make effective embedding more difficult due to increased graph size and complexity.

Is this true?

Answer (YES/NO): YES